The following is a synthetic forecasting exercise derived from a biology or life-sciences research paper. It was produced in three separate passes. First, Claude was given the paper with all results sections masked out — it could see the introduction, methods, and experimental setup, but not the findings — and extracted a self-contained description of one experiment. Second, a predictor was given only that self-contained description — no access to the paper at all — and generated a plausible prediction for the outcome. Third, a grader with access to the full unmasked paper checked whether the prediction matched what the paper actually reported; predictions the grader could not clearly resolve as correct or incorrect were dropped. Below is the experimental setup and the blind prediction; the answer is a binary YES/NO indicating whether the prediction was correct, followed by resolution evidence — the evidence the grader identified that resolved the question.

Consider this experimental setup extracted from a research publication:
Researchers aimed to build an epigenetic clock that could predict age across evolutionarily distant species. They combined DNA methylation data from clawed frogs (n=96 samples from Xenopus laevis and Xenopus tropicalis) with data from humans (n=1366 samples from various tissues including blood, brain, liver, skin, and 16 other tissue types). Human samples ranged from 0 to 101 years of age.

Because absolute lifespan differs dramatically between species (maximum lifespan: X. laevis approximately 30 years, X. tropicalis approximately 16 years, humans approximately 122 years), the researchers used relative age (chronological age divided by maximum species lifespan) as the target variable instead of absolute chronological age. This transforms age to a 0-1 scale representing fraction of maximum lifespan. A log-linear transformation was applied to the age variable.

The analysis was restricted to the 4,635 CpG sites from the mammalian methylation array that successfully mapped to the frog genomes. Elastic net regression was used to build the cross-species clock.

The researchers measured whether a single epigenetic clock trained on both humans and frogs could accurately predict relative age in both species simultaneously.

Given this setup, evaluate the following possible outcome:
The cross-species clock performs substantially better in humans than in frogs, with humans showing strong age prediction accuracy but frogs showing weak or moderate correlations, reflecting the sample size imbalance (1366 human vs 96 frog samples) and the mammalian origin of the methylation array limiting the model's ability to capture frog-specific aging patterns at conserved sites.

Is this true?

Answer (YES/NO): NO